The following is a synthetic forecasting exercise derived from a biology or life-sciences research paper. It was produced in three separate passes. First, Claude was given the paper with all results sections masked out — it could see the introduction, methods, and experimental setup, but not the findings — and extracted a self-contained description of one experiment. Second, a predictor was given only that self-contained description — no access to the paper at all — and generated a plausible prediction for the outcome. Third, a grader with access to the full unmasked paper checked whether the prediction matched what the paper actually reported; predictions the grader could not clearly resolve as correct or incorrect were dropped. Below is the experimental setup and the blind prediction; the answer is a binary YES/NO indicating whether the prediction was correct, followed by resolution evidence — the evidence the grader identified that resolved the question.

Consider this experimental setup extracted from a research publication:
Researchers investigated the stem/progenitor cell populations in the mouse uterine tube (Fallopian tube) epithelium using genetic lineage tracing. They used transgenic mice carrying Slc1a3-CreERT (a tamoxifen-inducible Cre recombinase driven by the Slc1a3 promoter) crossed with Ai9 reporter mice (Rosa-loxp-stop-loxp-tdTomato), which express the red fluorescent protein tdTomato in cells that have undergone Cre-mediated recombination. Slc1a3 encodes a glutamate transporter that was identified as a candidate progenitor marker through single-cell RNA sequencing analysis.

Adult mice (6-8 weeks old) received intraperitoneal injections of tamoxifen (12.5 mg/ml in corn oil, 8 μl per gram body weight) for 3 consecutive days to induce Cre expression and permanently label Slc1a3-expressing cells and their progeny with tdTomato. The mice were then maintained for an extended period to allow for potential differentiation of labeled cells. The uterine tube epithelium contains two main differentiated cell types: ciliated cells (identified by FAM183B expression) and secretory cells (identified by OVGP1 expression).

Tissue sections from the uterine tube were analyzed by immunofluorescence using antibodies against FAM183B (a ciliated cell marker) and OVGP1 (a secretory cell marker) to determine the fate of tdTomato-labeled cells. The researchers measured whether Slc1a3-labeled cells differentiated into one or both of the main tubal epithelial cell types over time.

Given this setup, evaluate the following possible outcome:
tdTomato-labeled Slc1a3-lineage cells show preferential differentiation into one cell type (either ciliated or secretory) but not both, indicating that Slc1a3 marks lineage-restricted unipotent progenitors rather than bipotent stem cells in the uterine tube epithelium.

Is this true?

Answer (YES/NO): NO